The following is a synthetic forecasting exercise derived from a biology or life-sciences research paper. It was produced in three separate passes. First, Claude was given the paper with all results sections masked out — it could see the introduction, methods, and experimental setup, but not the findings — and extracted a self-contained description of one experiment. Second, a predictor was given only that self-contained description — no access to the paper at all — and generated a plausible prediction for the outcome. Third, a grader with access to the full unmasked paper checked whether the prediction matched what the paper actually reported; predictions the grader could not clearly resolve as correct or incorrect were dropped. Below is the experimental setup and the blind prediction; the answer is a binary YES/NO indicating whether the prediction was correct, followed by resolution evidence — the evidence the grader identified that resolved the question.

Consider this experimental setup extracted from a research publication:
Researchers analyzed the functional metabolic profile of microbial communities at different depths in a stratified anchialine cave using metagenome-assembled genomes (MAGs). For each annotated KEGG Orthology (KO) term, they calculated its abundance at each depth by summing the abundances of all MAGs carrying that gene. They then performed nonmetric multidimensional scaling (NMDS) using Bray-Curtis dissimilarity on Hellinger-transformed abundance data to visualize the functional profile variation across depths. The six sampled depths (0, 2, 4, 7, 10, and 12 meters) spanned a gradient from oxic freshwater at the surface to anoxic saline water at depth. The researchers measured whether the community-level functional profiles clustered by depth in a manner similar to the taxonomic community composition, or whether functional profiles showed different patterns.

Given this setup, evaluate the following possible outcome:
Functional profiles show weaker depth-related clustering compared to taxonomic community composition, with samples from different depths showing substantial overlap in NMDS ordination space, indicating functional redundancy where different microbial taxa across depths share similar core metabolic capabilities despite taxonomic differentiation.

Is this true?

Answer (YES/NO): YES